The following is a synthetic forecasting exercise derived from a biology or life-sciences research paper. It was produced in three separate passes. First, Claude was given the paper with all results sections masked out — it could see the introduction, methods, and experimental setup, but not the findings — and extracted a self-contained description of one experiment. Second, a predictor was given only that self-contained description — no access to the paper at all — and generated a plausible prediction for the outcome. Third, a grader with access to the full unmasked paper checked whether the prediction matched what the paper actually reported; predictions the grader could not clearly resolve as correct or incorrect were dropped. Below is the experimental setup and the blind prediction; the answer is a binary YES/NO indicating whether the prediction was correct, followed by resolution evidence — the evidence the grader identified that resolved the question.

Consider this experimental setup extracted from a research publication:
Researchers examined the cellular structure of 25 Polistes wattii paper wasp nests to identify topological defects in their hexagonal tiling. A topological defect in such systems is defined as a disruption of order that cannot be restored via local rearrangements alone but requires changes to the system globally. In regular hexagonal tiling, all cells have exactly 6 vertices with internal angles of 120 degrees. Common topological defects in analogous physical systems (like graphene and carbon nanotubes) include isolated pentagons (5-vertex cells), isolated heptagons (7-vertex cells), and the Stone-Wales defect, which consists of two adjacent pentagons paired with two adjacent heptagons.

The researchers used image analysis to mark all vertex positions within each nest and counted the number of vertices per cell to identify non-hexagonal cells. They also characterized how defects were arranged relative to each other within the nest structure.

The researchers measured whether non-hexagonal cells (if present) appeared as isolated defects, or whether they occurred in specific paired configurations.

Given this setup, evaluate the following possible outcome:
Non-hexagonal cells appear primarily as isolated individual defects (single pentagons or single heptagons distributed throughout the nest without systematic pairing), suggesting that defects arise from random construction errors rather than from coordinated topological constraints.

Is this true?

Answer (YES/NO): NO